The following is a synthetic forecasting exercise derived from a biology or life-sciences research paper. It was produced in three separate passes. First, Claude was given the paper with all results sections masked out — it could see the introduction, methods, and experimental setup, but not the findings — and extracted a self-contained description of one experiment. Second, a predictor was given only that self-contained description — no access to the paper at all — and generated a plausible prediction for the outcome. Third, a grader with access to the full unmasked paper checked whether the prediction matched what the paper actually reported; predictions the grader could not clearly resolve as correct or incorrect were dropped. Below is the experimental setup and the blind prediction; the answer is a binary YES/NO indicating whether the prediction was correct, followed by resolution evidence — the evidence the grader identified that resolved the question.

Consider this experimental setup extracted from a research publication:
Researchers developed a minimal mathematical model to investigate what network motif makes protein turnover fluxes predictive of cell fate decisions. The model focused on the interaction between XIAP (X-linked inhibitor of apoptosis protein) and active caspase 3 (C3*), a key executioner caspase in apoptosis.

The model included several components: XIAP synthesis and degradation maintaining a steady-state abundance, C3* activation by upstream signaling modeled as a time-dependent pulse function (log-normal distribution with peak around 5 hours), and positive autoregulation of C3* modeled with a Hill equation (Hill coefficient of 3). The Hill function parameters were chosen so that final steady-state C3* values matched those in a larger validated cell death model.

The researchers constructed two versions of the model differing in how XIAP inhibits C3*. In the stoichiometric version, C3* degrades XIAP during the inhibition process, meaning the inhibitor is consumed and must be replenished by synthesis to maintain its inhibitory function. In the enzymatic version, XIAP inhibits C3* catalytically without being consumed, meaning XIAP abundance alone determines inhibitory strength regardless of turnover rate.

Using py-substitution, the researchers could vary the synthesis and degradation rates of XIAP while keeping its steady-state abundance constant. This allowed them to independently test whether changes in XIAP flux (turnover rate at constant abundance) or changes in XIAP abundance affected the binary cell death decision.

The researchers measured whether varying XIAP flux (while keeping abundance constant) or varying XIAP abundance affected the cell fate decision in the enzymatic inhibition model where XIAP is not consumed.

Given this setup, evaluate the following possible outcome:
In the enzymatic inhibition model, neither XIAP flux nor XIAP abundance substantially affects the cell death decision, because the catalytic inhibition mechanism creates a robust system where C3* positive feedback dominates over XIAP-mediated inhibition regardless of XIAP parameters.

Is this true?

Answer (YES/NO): NO